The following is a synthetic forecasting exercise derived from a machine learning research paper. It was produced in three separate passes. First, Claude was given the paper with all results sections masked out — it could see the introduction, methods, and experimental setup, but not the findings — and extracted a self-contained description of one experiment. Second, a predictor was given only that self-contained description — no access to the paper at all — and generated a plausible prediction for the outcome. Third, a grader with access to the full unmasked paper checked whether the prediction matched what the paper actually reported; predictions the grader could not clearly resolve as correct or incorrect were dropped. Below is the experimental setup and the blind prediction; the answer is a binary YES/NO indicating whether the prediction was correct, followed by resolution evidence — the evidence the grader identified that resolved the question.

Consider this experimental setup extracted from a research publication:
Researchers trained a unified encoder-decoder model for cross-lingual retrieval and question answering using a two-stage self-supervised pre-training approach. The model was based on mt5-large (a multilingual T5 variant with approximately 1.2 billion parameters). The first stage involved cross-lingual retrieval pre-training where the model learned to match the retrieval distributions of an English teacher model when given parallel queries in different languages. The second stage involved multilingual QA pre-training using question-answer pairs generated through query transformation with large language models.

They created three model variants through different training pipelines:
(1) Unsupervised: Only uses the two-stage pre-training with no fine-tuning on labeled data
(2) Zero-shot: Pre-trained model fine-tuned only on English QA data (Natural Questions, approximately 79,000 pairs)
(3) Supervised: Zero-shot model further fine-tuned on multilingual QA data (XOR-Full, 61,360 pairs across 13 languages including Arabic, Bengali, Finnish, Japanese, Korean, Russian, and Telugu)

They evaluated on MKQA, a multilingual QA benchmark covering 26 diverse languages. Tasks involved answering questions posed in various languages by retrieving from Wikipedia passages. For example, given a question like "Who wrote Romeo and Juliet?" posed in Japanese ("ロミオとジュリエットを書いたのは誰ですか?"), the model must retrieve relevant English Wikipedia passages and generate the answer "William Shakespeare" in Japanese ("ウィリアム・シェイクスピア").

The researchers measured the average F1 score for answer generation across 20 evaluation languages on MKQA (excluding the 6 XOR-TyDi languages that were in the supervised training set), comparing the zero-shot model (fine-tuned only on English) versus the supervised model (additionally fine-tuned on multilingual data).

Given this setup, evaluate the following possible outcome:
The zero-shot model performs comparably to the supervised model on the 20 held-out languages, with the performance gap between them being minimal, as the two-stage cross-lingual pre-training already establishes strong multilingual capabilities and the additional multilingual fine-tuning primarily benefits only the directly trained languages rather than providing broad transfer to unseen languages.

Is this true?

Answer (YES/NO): NO